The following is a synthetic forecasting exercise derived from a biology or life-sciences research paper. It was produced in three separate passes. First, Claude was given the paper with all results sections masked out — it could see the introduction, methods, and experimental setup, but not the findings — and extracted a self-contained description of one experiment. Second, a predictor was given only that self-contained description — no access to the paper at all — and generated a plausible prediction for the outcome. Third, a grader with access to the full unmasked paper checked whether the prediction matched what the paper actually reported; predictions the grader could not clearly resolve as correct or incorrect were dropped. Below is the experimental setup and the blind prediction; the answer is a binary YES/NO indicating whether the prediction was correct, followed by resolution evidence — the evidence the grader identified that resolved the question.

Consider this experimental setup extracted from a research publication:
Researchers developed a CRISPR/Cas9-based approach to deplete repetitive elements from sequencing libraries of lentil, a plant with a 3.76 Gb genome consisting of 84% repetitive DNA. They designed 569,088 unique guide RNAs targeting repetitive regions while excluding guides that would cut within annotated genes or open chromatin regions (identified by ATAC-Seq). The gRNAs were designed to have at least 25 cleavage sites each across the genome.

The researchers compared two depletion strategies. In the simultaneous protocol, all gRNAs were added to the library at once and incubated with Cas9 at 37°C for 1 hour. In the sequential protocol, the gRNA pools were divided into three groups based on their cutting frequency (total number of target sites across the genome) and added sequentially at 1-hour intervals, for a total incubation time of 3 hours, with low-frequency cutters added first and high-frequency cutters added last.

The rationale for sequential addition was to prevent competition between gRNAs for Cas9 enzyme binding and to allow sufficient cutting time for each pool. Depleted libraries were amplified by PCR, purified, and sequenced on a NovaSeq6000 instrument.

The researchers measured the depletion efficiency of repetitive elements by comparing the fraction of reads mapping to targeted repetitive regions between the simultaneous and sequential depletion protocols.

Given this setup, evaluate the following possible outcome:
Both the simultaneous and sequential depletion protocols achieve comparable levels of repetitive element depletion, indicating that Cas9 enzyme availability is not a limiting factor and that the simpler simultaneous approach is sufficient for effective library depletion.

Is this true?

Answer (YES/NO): NO